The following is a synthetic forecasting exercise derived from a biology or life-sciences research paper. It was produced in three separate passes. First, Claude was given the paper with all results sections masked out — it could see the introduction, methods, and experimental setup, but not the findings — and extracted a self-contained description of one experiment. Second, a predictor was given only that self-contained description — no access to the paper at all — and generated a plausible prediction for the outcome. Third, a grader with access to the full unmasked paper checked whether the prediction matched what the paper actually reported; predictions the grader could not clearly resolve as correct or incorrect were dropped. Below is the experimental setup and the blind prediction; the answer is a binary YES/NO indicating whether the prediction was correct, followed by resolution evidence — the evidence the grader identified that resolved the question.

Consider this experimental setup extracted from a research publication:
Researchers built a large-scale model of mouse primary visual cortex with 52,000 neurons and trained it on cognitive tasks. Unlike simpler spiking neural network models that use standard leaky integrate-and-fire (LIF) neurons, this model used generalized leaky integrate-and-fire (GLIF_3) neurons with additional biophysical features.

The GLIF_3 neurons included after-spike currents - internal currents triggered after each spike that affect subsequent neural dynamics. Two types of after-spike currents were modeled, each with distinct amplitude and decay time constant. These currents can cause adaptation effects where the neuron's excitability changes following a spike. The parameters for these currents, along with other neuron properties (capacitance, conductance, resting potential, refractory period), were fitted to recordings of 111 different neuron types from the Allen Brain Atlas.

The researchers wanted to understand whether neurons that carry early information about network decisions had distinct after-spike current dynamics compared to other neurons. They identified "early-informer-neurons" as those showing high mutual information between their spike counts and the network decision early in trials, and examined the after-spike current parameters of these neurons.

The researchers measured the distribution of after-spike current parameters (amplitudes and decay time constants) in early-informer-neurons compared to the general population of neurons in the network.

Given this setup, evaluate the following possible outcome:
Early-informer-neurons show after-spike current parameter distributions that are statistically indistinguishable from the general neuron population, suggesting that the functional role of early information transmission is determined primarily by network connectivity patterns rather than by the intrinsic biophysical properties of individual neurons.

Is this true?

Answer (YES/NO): NO